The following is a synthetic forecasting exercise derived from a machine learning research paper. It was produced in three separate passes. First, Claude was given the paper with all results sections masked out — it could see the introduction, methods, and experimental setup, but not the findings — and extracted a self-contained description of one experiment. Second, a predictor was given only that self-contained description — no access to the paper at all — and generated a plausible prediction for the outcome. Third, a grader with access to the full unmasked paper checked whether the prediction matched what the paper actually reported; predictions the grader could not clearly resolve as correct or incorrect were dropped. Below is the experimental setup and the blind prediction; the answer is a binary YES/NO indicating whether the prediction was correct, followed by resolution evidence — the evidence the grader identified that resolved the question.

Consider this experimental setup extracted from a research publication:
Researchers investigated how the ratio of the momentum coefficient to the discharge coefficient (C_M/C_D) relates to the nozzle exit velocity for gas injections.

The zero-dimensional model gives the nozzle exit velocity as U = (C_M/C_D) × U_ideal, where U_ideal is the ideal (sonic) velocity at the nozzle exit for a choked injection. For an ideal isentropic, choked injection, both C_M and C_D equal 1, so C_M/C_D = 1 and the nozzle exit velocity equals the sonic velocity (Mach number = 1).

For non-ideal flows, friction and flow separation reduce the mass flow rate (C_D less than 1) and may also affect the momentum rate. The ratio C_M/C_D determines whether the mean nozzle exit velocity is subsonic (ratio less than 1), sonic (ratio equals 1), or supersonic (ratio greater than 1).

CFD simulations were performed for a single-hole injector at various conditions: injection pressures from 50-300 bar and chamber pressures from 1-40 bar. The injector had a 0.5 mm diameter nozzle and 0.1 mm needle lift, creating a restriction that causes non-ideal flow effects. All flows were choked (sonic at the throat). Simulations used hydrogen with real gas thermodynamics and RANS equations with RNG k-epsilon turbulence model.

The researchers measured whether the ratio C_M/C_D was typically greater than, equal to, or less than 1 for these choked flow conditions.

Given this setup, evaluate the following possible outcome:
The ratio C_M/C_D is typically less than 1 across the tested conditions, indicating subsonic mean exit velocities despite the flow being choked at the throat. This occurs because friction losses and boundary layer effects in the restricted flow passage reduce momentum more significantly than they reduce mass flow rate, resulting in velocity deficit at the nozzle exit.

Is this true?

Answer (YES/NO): NO